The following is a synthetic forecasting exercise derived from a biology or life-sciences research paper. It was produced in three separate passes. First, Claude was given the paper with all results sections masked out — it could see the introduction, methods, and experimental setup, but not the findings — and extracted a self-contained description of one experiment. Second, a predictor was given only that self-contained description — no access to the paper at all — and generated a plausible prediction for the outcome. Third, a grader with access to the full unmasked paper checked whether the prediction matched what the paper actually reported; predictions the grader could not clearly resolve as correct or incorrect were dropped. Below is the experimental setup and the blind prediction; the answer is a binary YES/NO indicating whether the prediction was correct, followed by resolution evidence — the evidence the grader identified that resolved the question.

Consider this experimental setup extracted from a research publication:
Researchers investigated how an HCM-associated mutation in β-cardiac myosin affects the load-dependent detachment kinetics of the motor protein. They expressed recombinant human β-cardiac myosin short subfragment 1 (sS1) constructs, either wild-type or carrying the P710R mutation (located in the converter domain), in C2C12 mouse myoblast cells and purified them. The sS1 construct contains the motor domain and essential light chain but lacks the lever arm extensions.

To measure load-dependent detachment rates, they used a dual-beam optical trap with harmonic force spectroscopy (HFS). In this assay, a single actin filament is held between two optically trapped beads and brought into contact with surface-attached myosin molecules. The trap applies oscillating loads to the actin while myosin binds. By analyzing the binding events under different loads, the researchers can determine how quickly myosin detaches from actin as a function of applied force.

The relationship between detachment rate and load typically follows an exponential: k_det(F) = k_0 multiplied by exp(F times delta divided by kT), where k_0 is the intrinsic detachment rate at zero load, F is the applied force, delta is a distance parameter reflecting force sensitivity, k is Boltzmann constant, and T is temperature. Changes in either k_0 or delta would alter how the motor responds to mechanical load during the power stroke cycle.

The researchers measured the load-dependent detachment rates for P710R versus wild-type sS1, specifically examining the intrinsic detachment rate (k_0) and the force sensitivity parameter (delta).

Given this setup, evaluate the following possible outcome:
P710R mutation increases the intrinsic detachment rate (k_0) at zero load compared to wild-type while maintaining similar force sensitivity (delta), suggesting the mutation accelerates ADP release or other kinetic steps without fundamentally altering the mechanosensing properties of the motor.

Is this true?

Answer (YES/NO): NO